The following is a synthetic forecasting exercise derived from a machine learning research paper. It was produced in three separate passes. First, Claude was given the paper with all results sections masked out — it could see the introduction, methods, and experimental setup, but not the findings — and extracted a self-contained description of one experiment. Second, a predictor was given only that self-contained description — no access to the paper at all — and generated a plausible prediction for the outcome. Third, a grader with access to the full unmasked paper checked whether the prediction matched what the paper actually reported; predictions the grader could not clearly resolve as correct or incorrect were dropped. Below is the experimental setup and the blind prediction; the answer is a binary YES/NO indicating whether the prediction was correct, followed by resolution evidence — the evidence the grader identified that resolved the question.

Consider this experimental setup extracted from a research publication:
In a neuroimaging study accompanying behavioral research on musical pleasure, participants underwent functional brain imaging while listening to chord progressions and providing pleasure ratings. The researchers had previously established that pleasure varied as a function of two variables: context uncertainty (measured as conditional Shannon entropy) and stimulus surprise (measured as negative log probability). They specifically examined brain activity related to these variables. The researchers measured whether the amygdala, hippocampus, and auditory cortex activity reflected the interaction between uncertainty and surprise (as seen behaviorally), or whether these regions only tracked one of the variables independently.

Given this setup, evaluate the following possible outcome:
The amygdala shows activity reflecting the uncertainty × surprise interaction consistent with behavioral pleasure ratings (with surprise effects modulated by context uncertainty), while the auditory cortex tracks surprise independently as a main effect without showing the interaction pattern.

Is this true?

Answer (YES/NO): NO